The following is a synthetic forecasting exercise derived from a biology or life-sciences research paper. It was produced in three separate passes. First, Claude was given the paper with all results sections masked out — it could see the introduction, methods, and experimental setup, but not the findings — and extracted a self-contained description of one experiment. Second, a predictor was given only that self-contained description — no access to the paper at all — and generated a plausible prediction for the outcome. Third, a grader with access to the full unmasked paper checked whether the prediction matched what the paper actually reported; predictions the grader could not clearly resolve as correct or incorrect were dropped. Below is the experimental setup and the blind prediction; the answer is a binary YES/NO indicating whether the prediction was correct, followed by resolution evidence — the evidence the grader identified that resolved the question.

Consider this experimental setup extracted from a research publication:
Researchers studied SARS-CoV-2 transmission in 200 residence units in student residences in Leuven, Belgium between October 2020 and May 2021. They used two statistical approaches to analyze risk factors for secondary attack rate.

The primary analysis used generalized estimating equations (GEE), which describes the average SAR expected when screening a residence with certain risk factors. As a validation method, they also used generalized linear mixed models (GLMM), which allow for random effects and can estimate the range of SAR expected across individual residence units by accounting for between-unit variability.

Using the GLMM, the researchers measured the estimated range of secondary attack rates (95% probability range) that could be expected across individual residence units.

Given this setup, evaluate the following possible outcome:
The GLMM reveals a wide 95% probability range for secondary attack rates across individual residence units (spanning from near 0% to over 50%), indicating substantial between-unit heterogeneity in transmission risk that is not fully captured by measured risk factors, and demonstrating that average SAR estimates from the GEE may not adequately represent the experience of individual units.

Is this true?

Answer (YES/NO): NO